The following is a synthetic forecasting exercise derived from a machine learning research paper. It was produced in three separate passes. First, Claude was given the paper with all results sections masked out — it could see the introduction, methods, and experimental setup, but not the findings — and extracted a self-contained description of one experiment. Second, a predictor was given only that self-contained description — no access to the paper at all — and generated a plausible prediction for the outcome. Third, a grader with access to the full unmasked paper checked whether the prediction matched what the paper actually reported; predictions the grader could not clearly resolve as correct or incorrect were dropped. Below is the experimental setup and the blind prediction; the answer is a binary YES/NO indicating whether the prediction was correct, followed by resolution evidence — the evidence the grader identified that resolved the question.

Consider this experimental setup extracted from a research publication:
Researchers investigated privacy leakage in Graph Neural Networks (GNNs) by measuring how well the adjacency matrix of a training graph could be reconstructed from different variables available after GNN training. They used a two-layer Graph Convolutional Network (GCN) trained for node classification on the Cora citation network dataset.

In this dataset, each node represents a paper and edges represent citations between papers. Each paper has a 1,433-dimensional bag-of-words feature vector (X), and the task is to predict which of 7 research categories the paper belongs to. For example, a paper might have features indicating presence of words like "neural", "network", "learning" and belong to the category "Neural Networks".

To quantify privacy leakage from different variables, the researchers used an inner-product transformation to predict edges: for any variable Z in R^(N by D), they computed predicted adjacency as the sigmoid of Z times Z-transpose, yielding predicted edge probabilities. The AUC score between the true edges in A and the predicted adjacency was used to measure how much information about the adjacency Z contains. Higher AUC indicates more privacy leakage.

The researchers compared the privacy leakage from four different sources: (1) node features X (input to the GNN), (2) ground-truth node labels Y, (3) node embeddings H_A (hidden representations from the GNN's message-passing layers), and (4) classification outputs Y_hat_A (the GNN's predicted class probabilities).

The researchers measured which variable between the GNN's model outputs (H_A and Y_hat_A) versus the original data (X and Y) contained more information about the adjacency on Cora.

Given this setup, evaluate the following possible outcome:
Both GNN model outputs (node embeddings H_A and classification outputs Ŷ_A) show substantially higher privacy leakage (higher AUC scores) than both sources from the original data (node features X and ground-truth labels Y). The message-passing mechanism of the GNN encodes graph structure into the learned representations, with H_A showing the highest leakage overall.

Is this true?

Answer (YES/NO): NO